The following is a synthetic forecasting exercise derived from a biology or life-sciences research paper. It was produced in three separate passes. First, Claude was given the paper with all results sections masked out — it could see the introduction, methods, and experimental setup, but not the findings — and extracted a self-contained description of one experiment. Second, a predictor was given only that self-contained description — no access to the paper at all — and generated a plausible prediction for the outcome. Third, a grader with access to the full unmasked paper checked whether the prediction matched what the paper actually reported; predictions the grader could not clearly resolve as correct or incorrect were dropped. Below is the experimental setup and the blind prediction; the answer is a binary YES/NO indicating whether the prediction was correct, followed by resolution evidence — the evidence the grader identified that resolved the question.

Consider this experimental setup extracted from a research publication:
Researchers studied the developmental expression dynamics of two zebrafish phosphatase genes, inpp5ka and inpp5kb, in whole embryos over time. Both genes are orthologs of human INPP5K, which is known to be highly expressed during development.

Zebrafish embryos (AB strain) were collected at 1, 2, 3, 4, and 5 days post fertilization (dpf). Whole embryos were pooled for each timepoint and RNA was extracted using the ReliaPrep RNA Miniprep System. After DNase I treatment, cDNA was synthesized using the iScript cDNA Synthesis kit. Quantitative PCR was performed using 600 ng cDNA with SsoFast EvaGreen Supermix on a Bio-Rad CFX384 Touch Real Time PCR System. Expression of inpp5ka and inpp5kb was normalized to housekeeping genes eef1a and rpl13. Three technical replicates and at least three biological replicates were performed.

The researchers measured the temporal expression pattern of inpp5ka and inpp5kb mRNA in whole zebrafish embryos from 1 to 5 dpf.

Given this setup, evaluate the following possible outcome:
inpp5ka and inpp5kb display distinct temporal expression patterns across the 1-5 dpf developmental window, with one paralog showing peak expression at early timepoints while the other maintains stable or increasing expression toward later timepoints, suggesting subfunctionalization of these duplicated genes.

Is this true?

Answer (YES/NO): NO